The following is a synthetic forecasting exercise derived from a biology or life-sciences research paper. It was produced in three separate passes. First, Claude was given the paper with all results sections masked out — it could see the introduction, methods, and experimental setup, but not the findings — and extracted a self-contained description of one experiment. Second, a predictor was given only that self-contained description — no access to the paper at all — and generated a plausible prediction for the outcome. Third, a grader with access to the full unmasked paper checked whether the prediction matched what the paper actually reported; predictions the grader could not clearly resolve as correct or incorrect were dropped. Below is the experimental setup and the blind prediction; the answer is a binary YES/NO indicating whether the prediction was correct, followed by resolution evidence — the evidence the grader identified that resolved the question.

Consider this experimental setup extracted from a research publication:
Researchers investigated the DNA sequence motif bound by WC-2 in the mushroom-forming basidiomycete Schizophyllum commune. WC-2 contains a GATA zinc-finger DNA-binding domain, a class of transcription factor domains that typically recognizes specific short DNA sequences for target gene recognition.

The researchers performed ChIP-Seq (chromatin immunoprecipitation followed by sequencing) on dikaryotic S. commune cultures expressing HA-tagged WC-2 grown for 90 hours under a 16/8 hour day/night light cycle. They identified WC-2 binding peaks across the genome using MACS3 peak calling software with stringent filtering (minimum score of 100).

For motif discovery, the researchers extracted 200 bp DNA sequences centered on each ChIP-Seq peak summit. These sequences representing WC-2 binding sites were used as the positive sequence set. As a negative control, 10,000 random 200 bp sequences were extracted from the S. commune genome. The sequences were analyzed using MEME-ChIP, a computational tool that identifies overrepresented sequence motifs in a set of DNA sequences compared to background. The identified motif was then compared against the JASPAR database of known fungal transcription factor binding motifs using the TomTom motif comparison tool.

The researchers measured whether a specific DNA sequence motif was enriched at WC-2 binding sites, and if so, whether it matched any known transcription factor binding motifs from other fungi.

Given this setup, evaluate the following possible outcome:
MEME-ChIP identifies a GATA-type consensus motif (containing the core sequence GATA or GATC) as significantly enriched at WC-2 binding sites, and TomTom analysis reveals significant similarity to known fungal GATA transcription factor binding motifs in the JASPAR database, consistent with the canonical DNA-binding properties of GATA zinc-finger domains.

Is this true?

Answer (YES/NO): NO